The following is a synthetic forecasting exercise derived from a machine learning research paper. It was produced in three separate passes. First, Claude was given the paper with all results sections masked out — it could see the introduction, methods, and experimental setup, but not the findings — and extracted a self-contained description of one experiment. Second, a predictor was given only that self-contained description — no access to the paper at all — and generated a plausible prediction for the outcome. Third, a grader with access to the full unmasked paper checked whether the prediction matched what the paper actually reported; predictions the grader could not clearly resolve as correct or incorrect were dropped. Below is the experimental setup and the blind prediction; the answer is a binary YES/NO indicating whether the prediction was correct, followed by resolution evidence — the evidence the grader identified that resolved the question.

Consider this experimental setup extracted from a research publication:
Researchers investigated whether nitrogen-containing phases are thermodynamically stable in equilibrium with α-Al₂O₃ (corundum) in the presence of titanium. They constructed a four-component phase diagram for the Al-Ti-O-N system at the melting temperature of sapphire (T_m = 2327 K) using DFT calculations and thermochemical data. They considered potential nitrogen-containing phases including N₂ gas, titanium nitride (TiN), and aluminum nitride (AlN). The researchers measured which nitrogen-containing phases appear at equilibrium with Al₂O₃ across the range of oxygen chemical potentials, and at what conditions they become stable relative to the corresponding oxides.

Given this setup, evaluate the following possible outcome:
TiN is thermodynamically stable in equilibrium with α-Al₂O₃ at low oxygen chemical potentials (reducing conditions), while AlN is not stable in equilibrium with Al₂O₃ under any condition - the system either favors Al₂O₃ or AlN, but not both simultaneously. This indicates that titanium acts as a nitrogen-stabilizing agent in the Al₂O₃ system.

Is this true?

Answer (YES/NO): NO